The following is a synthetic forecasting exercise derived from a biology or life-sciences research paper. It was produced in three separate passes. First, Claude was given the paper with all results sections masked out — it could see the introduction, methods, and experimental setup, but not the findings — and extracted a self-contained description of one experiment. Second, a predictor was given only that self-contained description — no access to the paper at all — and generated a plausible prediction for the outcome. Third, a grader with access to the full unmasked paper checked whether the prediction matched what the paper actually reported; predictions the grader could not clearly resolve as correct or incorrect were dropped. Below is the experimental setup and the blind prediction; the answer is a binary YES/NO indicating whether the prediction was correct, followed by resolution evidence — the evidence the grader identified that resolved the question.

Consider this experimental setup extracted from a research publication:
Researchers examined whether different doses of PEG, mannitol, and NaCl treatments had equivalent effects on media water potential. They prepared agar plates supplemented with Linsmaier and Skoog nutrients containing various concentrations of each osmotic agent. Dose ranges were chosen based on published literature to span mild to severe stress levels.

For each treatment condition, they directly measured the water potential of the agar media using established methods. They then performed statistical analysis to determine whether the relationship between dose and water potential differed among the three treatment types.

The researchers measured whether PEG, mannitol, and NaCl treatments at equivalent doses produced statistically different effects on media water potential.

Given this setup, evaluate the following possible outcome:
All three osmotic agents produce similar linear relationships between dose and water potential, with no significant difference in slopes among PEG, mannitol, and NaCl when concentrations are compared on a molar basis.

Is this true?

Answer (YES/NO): NO